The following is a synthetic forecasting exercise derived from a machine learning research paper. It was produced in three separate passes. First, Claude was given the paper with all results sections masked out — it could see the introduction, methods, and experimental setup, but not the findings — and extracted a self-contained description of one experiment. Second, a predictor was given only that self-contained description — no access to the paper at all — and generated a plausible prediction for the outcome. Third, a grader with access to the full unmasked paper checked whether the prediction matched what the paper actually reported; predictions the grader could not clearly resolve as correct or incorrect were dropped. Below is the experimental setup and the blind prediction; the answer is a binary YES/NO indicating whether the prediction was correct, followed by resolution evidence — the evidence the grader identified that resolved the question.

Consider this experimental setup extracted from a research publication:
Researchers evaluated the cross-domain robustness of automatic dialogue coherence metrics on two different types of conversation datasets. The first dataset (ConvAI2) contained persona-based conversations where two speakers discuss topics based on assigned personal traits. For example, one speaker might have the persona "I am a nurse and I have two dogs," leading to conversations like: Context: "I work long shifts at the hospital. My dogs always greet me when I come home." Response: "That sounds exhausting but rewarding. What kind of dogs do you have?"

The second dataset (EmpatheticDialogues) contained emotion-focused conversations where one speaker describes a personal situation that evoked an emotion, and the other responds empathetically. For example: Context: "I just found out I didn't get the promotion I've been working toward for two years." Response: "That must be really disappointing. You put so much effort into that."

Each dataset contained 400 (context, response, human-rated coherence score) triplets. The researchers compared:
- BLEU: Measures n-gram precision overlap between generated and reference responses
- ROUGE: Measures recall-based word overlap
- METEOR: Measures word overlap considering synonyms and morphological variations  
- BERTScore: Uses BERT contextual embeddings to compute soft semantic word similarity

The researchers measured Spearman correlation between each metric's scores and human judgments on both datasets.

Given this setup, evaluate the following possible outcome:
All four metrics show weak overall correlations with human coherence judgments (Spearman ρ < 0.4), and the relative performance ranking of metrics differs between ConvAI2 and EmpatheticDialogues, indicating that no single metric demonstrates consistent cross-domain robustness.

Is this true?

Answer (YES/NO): YES